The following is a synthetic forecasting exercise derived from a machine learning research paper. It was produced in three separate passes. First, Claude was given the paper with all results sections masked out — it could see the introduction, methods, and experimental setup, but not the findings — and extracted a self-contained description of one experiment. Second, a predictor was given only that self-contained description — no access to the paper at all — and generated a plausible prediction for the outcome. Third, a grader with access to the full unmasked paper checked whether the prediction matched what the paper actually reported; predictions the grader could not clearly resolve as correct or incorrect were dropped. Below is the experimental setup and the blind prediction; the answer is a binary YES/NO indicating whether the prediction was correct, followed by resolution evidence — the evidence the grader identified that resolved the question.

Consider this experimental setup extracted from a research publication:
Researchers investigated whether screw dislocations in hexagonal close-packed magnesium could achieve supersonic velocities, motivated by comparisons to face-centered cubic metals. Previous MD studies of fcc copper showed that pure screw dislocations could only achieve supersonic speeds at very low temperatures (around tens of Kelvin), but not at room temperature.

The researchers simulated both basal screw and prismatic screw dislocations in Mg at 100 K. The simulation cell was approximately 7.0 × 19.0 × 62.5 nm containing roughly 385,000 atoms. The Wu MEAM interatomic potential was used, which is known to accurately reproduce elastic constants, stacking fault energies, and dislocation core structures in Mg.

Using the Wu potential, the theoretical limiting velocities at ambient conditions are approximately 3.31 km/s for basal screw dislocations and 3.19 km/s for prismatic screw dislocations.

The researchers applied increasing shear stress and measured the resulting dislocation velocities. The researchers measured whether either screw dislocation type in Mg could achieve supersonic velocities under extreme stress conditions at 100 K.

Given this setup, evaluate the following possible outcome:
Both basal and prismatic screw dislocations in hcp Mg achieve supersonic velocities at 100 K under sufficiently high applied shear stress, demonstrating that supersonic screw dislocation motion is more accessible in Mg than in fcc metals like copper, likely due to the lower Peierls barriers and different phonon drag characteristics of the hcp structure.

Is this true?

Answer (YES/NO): NO